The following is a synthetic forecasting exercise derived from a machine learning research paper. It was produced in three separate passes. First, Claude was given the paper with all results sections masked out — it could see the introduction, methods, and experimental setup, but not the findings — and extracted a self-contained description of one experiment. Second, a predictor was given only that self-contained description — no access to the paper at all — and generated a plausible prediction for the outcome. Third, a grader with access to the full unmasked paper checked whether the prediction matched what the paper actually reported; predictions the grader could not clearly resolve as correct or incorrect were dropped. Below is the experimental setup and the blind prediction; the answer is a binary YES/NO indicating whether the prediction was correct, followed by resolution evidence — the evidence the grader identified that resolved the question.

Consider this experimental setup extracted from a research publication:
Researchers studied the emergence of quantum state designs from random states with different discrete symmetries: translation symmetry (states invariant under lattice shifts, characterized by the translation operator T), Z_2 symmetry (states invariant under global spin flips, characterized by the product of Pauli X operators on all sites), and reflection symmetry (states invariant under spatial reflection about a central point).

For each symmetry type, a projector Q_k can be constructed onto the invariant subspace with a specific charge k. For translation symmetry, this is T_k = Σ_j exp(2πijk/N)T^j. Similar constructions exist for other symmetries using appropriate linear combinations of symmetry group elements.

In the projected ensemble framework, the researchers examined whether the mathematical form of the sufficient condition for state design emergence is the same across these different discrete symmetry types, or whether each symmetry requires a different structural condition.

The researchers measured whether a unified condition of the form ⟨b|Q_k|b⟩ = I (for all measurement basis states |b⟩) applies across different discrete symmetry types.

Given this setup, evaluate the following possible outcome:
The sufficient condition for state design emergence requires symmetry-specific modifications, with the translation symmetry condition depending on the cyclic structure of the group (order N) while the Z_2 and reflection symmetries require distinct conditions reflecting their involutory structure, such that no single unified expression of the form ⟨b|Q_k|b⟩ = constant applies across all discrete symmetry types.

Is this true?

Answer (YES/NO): NO